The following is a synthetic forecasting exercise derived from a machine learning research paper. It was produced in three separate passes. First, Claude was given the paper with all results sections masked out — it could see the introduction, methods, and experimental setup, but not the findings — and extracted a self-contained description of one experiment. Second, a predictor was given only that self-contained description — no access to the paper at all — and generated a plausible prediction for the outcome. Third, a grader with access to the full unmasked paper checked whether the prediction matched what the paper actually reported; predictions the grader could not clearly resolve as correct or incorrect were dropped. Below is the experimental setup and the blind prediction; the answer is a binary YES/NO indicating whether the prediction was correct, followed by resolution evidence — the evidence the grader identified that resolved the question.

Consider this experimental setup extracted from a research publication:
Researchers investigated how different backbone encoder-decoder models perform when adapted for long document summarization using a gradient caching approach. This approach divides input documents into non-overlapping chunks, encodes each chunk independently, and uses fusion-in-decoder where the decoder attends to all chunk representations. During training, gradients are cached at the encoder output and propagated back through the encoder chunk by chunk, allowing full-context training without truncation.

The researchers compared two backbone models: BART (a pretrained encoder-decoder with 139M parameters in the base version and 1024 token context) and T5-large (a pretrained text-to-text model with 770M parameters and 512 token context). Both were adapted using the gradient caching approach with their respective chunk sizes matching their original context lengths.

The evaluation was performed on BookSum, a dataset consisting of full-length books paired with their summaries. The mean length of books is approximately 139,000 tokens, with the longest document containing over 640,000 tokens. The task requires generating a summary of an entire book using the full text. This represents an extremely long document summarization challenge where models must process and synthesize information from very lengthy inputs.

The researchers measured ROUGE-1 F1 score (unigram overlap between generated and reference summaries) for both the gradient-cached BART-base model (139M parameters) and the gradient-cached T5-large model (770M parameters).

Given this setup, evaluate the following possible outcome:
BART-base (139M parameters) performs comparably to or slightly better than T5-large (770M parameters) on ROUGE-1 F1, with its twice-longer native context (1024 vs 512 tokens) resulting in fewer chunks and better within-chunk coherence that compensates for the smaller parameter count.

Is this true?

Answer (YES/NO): NO